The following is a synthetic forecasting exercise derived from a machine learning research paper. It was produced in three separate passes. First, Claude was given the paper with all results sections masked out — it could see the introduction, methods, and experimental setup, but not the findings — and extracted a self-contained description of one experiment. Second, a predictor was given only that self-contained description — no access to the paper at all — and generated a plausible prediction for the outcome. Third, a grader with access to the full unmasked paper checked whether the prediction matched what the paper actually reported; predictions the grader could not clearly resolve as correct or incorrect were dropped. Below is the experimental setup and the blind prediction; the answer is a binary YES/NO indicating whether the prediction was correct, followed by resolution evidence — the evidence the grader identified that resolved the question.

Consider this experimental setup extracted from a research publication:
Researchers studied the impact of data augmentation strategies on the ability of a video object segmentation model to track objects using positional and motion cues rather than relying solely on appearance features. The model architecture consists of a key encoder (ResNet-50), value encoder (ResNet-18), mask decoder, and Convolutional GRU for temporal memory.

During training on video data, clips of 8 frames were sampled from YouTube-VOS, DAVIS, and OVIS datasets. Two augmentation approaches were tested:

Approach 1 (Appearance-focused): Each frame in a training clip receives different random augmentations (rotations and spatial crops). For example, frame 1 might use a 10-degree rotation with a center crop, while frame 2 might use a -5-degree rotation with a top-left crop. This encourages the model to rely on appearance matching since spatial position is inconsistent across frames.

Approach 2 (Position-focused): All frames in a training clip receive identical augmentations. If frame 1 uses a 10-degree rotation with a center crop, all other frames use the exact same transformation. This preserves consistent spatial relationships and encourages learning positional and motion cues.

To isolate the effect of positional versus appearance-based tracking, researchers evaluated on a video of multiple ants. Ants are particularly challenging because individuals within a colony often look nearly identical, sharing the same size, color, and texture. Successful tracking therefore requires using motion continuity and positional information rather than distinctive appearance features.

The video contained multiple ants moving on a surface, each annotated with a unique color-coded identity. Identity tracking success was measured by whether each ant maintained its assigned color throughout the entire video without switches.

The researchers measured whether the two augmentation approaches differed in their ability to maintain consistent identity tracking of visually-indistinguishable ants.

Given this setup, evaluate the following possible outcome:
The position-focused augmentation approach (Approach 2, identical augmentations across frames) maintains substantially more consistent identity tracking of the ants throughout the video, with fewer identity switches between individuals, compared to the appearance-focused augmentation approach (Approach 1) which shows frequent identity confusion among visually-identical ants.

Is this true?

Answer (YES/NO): YES